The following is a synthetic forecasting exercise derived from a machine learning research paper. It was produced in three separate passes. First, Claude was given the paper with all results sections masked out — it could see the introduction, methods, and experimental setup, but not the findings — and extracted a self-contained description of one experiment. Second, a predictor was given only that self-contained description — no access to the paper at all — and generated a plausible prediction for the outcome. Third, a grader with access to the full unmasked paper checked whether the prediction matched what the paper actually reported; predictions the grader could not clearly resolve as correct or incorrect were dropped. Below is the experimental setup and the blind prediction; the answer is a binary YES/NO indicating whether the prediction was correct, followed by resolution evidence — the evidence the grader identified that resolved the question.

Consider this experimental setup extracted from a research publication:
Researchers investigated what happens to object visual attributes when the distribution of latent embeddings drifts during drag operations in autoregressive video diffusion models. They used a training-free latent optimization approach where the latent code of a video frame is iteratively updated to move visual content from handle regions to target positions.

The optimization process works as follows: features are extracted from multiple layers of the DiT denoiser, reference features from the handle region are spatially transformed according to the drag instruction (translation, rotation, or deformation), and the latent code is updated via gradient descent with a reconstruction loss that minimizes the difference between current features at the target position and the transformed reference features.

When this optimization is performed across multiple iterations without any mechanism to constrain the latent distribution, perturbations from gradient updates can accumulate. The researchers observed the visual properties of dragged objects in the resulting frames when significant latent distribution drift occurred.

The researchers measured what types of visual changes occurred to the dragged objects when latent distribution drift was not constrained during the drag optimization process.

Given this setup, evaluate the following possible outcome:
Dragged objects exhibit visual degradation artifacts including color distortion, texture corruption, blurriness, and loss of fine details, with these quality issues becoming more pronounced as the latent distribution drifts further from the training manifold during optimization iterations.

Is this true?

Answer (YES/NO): NO